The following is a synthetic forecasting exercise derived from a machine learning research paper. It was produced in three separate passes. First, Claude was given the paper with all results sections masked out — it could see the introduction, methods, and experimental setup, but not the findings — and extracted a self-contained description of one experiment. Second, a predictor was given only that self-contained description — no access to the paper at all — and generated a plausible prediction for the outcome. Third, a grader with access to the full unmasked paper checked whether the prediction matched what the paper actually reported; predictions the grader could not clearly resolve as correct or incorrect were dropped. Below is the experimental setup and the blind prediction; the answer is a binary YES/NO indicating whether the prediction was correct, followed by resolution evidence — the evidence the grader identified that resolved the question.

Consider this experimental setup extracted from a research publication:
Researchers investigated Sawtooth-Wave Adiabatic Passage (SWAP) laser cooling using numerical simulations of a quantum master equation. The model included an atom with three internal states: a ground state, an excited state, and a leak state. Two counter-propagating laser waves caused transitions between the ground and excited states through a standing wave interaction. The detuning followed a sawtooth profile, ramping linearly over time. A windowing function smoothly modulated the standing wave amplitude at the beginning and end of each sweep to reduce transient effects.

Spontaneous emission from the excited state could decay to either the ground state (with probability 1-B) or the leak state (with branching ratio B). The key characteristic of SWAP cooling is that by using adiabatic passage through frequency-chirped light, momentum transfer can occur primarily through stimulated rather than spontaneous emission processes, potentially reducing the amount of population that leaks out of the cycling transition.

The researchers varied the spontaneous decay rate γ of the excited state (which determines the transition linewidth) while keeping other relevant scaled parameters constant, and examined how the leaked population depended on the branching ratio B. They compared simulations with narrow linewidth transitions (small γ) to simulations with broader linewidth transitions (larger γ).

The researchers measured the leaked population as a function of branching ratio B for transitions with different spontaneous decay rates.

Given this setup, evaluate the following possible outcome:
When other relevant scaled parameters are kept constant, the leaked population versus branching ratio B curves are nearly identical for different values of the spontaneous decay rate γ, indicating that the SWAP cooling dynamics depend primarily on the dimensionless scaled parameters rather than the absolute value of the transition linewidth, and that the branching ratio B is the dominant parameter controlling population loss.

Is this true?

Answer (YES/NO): NO